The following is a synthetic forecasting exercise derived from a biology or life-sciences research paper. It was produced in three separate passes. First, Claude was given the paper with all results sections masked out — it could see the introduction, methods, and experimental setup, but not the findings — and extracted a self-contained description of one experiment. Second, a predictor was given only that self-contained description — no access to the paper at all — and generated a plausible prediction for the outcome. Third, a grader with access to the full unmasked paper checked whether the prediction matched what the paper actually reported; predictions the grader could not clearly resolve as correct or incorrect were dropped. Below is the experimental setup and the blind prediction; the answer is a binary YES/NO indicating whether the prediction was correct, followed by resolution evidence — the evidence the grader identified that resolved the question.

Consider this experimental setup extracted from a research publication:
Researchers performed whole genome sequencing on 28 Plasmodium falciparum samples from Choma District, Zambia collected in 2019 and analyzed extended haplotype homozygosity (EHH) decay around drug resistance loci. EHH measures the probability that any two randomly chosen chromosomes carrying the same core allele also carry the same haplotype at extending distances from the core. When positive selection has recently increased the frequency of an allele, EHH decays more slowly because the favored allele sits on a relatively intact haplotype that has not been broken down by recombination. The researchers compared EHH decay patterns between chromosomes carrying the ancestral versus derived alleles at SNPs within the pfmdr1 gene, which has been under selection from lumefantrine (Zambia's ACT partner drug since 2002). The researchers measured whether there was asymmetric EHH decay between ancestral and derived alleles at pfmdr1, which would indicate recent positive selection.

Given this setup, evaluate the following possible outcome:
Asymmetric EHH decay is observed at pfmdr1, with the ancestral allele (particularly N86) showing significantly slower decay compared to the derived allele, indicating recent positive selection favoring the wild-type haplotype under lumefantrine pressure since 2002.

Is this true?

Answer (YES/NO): NO